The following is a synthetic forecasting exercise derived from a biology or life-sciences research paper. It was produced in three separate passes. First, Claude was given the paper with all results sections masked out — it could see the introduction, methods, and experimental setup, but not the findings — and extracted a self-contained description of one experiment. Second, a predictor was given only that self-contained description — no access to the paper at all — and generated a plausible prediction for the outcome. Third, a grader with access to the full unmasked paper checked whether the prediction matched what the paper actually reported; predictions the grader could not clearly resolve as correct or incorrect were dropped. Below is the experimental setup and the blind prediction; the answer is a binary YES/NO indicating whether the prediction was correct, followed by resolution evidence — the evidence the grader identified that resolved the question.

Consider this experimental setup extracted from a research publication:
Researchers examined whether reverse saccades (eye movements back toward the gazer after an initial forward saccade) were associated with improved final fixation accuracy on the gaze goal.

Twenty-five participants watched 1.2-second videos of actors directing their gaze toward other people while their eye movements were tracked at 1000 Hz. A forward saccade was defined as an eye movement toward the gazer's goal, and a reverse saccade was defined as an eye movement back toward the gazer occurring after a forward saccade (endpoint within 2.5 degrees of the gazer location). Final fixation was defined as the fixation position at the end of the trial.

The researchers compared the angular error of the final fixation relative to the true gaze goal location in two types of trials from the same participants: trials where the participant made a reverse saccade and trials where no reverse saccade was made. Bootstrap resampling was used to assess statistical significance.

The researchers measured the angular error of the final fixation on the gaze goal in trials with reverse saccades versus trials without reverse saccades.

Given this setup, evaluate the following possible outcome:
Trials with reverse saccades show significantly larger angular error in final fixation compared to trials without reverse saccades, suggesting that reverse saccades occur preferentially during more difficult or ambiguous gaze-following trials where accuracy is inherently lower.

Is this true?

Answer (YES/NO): YES